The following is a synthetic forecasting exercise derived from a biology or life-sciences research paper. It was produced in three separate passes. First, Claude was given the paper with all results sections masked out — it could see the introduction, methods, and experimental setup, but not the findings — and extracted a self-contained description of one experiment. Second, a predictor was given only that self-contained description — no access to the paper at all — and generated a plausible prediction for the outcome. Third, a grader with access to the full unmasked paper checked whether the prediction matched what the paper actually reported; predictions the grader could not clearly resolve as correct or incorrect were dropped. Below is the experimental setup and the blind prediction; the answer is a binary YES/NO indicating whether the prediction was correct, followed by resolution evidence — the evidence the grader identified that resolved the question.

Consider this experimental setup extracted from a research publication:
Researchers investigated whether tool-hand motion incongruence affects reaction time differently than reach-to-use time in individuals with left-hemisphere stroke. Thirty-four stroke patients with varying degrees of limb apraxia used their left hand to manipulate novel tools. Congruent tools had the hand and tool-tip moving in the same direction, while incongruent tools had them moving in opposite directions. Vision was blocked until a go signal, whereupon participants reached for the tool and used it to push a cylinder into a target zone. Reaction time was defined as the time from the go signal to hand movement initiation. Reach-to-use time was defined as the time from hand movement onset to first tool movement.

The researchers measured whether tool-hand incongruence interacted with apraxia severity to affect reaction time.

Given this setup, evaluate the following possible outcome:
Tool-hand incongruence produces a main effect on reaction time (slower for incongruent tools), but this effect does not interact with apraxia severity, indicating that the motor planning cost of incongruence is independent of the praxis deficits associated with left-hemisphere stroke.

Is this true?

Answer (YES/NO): NO